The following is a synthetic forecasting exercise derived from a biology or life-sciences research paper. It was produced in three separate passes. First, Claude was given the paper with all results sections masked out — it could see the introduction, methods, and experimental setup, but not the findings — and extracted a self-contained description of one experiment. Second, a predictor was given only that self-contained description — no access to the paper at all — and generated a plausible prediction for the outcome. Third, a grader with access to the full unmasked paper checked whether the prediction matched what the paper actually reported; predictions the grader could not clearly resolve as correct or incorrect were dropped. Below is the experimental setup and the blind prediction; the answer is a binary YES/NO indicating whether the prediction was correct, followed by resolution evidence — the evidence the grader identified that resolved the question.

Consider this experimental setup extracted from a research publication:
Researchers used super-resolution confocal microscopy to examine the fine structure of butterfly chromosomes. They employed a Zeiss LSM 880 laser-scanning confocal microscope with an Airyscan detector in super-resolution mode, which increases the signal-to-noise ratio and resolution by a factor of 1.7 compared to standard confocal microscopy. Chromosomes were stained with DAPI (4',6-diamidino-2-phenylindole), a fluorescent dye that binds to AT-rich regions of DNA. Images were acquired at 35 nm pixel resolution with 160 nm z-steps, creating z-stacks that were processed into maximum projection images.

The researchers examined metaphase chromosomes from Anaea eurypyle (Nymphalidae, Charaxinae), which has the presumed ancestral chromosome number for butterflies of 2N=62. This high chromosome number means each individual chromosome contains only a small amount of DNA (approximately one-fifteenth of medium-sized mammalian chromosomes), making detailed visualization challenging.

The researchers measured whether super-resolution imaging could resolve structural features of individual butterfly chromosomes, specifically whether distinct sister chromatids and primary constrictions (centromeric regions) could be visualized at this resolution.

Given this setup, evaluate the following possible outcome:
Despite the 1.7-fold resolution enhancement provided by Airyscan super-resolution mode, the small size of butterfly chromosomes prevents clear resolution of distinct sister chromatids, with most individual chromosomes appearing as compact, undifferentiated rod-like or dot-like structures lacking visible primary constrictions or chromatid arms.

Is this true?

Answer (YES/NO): NO